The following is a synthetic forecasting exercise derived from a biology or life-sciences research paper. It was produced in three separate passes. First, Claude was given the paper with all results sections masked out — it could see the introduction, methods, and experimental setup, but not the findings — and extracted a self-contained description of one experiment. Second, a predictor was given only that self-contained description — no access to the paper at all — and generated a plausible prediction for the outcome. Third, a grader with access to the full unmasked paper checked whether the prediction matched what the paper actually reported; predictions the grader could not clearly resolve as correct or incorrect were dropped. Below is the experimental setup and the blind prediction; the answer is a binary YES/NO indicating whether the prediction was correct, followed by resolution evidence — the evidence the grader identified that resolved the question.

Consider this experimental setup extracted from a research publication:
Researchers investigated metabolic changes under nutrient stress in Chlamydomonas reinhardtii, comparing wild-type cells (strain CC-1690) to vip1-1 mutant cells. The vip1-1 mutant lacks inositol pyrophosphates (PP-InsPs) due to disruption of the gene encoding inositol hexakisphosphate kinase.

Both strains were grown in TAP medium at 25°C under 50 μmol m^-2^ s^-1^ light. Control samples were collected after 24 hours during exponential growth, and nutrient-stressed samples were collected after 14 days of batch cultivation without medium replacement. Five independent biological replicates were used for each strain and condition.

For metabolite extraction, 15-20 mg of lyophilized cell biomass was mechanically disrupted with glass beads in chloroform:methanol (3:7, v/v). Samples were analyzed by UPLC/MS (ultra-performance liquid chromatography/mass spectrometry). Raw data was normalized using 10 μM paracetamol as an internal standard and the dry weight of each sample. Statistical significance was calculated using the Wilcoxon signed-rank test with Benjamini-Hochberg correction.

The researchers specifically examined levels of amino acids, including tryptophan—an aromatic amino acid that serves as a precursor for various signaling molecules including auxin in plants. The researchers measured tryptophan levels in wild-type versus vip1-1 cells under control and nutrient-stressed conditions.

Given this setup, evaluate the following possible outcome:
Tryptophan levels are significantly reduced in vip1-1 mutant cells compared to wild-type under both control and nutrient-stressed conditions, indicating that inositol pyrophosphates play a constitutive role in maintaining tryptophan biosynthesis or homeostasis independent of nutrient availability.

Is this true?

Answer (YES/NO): NO